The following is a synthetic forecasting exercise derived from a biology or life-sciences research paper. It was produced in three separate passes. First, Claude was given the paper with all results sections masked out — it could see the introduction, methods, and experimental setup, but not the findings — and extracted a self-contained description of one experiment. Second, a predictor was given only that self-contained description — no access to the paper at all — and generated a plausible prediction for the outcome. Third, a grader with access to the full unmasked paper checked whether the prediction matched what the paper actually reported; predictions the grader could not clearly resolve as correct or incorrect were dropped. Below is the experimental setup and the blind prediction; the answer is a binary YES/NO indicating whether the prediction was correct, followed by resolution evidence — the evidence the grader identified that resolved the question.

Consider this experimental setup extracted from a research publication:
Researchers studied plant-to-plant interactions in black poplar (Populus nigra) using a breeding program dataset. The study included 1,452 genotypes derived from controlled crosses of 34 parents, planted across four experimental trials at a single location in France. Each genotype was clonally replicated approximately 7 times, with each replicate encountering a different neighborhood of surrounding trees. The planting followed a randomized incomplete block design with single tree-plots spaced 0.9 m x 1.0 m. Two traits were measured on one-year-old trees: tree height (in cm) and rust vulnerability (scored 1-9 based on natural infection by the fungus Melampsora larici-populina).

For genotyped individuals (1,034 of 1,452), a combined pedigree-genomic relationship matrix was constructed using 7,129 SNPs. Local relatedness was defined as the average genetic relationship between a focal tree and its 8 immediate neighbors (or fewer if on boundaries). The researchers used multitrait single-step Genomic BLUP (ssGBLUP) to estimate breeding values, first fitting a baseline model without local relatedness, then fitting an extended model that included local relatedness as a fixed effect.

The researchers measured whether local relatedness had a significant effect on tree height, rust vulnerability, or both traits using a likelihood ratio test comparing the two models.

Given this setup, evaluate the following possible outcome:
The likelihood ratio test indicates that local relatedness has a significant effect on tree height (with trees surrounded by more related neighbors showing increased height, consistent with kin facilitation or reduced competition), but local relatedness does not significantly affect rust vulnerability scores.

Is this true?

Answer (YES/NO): NO